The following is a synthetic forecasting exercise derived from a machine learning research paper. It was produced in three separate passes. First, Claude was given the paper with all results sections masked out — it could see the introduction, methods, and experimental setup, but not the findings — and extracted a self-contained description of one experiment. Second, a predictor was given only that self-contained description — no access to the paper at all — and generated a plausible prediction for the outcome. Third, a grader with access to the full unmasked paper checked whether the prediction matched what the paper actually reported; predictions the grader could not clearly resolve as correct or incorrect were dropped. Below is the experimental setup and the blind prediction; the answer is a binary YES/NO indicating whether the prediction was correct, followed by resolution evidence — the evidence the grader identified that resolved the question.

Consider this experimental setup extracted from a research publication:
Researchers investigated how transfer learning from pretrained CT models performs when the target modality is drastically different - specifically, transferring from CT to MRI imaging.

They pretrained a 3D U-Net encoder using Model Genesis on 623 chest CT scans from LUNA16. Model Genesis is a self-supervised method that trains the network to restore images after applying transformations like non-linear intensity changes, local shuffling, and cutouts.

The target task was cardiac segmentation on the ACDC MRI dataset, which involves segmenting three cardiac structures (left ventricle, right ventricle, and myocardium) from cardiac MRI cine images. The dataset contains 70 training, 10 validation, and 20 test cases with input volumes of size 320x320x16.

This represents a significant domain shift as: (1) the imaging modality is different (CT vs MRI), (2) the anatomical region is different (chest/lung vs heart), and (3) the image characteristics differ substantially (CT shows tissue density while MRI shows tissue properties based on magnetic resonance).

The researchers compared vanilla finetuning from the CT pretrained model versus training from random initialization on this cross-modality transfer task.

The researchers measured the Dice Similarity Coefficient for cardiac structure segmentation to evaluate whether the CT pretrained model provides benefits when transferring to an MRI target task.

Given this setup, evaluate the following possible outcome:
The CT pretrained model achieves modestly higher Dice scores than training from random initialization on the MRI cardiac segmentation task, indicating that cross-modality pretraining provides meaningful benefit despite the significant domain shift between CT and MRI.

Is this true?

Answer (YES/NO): YES